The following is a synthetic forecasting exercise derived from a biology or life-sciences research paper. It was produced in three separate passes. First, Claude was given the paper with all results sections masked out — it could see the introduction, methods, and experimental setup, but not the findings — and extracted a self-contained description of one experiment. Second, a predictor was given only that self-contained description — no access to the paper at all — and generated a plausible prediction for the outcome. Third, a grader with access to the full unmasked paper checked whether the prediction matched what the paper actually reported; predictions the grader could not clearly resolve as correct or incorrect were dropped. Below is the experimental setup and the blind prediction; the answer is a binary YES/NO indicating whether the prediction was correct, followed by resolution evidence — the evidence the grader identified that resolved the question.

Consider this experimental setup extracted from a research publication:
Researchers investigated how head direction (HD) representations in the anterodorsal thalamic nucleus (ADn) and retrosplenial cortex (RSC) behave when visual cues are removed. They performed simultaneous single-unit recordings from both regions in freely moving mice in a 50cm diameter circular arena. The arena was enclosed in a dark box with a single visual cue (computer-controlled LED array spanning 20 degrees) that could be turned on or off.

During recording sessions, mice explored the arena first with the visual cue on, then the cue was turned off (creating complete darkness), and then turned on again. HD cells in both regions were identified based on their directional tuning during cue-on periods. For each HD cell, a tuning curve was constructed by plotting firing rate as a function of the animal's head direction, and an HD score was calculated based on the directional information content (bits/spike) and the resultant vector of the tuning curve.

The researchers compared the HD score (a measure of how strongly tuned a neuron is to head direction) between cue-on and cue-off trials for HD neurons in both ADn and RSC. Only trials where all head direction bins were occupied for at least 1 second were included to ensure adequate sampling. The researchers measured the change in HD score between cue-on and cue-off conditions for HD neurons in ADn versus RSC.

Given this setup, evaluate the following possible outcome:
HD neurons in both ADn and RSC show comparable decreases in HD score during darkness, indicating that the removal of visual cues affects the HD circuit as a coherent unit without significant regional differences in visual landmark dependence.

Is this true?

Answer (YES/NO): NO